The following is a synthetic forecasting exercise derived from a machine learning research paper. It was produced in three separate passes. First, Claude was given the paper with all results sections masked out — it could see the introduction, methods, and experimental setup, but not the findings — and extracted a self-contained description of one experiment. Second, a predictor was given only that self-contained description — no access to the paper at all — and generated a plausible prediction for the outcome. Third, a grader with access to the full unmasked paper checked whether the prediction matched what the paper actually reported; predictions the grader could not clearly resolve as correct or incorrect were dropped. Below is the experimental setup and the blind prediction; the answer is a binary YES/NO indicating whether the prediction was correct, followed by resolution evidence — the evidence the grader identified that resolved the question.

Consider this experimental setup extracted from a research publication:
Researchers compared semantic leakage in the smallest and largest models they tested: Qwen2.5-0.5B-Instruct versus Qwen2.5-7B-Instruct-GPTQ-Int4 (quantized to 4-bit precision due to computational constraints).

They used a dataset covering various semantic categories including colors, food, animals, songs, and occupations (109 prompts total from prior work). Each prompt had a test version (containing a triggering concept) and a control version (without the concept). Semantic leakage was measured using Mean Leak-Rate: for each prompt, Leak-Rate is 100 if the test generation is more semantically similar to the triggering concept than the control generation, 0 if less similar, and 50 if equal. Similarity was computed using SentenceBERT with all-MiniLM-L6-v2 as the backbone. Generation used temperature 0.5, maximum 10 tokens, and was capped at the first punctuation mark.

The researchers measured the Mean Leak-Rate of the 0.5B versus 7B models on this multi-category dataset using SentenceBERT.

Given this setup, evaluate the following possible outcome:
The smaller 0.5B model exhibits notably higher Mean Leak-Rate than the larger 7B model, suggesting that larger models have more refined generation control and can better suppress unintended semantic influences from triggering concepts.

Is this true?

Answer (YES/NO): NO